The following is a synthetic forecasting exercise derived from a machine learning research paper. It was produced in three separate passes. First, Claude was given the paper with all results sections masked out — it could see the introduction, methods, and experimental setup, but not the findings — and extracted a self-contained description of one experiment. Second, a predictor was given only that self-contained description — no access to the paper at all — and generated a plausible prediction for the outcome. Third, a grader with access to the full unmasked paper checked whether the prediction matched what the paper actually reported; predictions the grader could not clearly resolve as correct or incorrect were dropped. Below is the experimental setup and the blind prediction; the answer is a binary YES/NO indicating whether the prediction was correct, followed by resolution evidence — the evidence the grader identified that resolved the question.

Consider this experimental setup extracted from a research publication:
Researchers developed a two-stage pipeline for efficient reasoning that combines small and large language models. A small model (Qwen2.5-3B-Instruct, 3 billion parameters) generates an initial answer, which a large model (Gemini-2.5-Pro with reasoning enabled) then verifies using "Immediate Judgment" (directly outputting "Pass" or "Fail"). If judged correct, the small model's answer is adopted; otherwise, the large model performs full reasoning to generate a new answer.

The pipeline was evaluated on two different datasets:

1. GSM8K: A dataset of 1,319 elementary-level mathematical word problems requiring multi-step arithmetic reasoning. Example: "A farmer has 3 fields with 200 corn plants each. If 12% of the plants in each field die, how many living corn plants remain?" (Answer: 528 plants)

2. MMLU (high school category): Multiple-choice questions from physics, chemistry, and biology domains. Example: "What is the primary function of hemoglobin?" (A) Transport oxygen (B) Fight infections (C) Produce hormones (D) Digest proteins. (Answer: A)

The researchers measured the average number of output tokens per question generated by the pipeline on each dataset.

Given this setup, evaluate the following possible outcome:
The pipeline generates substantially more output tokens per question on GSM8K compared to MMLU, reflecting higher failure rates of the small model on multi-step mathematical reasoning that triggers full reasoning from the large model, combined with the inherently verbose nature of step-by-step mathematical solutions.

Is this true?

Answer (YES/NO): NO